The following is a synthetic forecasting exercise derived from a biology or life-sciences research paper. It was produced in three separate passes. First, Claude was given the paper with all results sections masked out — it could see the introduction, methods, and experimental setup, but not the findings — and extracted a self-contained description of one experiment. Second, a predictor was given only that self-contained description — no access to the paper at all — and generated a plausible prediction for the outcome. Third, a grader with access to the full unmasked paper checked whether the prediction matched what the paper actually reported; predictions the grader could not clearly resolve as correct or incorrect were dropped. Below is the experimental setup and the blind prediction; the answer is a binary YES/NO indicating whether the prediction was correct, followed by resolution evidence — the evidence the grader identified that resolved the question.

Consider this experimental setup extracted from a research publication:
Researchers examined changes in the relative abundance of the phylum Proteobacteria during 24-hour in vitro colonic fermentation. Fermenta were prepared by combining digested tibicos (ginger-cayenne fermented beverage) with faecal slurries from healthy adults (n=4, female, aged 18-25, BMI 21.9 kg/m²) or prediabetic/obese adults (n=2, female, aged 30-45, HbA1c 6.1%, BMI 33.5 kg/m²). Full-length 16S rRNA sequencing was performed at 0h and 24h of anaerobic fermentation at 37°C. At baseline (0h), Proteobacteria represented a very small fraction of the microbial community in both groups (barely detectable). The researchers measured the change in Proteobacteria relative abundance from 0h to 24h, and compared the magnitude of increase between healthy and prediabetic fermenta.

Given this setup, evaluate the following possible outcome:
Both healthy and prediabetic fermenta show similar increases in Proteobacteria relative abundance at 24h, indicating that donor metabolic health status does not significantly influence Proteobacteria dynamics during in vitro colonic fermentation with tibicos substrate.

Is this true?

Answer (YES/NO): NO